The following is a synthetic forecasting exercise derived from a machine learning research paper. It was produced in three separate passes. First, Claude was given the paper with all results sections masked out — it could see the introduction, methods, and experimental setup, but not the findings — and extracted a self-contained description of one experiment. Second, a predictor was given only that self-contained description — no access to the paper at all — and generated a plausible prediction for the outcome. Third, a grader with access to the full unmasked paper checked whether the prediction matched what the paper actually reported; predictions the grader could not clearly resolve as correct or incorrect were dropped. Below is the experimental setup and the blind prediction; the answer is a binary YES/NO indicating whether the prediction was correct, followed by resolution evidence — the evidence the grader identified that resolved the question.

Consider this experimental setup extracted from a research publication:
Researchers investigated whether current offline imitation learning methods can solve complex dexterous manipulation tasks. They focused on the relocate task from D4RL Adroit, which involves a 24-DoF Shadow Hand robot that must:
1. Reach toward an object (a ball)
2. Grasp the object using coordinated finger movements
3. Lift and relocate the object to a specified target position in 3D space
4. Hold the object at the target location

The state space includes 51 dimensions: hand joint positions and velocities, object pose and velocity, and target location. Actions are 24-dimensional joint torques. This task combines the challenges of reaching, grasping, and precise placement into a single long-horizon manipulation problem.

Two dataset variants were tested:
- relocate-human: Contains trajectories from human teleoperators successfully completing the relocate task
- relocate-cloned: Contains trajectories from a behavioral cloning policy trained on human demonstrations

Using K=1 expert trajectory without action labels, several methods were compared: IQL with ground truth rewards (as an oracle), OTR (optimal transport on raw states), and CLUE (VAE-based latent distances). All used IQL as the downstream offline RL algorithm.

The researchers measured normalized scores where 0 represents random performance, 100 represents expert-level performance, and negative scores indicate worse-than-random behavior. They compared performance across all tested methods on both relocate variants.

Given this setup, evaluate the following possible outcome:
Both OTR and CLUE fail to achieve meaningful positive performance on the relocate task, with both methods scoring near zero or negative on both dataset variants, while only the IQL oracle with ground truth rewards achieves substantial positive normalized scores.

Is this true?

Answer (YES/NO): NO